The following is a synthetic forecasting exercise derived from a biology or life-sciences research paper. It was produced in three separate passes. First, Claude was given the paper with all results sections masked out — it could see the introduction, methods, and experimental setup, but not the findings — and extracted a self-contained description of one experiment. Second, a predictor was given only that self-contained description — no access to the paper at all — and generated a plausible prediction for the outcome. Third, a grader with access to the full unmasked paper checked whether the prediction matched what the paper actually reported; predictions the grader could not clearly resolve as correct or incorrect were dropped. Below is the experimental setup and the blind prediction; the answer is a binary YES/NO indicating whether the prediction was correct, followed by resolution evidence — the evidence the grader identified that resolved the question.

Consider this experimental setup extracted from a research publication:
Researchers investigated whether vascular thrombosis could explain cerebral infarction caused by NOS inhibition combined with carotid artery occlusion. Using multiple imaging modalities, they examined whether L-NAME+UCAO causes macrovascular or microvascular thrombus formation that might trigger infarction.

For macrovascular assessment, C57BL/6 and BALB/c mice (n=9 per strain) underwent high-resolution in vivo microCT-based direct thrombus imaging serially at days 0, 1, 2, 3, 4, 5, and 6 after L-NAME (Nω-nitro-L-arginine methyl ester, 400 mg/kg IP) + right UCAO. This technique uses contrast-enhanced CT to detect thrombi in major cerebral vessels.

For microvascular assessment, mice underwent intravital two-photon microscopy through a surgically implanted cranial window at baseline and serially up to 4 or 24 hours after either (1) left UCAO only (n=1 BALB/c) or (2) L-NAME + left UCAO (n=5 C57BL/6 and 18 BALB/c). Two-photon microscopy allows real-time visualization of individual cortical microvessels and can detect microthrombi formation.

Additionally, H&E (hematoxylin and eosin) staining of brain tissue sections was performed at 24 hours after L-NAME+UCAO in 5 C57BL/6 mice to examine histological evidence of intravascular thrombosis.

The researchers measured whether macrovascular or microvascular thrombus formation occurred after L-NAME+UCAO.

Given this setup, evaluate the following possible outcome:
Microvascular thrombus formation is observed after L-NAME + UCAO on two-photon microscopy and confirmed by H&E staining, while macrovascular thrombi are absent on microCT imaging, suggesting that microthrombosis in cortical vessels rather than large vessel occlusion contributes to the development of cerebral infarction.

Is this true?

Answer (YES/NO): YES